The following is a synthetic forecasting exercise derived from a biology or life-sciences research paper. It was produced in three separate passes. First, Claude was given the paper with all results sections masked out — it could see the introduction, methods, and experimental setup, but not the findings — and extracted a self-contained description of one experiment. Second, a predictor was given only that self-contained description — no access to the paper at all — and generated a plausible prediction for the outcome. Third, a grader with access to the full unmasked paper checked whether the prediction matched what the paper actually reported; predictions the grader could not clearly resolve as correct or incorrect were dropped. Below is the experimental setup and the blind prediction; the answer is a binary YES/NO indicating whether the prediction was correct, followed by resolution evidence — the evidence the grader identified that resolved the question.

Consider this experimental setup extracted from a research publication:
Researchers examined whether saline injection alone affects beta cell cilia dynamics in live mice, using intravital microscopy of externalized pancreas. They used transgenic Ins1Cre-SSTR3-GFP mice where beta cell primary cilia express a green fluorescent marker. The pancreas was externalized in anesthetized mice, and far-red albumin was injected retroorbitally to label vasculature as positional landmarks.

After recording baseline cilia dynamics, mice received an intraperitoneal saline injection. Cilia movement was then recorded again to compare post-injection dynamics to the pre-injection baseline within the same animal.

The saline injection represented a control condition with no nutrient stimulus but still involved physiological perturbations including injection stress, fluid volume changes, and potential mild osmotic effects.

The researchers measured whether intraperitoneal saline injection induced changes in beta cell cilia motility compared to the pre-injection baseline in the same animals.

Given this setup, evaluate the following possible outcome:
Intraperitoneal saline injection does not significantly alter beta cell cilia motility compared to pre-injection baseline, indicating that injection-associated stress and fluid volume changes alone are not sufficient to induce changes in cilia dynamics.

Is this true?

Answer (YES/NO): YES